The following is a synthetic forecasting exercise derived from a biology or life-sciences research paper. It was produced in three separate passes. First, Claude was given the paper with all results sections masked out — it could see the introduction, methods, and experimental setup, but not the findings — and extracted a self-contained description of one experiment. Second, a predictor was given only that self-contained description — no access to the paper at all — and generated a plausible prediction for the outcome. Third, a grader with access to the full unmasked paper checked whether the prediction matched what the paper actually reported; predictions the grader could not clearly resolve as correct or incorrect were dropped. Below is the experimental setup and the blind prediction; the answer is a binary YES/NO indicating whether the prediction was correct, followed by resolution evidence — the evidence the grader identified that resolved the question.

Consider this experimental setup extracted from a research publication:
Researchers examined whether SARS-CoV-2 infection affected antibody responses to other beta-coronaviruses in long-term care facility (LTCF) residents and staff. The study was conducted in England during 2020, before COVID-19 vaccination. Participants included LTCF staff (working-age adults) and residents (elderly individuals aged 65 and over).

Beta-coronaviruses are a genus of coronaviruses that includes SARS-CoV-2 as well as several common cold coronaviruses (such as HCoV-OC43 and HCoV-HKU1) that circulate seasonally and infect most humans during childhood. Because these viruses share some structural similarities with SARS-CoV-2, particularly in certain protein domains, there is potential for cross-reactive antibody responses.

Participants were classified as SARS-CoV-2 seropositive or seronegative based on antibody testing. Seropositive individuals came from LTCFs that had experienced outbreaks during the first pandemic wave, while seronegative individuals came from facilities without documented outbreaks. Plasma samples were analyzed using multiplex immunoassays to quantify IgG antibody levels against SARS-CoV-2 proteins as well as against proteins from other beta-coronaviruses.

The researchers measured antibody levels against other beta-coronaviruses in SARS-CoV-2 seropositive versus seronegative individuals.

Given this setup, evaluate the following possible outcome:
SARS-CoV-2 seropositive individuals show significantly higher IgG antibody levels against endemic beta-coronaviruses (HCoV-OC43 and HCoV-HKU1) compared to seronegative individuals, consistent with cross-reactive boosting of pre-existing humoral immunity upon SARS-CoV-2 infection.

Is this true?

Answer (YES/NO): YES